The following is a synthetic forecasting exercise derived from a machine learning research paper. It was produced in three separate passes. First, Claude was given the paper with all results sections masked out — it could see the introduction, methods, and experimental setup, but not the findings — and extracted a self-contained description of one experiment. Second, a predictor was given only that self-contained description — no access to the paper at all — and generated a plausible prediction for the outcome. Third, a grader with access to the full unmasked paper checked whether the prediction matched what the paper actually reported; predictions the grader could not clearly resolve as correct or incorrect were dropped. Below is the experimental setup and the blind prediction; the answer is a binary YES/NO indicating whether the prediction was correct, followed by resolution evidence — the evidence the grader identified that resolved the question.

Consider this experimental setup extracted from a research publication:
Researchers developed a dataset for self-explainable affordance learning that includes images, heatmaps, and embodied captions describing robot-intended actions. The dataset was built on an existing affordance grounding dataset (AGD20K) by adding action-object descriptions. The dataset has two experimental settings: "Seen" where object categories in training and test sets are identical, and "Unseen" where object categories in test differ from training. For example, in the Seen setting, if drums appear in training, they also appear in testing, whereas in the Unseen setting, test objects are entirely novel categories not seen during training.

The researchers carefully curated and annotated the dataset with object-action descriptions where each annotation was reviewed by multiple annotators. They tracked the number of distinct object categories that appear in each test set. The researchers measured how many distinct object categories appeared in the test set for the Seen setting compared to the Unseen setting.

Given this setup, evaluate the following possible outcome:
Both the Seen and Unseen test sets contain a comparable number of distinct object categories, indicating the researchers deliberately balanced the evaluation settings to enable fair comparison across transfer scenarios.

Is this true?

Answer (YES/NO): NO